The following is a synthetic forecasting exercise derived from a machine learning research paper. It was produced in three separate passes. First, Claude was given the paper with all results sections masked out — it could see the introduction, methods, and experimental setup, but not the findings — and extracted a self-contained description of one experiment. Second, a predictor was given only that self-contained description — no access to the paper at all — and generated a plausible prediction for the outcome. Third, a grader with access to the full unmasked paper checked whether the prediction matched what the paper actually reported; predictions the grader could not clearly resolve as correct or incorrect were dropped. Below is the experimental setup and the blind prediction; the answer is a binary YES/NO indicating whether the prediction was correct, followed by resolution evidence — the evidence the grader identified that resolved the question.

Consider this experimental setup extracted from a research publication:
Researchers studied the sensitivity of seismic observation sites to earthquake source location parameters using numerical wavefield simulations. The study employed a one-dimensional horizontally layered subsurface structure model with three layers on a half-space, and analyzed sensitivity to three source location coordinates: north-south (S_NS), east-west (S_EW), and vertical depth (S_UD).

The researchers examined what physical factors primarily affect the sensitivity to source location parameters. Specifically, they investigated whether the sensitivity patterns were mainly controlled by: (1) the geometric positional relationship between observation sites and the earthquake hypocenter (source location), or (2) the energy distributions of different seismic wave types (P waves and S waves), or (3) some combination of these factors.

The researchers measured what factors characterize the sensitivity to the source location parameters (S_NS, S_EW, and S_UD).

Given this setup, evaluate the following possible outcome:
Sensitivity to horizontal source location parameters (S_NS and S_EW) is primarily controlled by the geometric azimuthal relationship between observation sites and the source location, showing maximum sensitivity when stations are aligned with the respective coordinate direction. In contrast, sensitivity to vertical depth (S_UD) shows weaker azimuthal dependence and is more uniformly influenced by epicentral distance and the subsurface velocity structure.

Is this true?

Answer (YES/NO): NO